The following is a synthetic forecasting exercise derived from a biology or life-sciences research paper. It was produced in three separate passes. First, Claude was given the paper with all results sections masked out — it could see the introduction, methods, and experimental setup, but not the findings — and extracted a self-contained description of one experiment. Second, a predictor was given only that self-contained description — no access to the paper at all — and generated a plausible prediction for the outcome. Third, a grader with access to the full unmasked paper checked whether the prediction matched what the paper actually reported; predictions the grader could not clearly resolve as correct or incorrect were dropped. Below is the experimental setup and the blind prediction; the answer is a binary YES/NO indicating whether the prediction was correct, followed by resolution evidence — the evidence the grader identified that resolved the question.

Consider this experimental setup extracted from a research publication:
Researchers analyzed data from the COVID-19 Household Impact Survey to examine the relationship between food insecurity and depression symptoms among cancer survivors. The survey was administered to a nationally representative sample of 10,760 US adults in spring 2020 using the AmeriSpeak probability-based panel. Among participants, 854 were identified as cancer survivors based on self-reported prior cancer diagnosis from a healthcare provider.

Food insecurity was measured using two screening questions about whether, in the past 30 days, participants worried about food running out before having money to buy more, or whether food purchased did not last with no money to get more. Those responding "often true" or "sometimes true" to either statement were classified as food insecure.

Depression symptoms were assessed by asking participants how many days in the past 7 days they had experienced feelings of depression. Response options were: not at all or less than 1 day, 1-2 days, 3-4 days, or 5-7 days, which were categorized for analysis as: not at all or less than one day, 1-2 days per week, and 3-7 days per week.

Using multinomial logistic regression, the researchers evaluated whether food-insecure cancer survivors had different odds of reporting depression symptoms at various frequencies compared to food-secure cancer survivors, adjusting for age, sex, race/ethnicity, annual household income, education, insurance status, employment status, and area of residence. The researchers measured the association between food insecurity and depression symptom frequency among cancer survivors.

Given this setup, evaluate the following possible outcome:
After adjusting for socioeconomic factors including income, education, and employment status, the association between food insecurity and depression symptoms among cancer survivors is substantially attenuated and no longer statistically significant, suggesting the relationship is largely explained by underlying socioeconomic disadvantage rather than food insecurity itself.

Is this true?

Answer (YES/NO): NO